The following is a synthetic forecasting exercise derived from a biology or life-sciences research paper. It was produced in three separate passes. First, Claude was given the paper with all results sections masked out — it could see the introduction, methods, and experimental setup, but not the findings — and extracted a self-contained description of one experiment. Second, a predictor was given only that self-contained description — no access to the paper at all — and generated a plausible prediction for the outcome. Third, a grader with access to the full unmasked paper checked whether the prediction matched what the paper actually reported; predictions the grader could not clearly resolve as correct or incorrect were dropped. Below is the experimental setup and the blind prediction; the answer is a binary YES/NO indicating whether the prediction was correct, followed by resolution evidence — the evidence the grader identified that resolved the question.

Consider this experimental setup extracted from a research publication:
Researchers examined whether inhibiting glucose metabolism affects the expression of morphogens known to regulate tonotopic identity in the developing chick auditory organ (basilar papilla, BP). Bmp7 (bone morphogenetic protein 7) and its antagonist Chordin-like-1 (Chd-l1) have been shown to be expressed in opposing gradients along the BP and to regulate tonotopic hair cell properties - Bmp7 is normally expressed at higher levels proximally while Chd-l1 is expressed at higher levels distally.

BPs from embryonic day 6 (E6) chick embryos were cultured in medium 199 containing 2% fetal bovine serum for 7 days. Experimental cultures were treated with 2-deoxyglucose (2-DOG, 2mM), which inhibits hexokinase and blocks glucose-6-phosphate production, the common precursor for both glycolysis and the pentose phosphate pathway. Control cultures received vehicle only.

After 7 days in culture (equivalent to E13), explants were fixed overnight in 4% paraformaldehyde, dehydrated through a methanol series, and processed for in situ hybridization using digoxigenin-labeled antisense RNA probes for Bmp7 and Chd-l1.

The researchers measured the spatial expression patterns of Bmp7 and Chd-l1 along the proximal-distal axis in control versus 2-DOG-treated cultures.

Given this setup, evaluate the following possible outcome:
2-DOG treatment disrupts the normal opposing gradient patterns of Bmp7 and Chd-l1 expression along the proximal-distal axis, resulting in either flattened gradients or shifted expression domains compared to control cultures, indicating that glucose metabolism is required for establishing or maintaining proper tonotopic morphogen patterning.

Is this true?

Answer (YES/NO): YES